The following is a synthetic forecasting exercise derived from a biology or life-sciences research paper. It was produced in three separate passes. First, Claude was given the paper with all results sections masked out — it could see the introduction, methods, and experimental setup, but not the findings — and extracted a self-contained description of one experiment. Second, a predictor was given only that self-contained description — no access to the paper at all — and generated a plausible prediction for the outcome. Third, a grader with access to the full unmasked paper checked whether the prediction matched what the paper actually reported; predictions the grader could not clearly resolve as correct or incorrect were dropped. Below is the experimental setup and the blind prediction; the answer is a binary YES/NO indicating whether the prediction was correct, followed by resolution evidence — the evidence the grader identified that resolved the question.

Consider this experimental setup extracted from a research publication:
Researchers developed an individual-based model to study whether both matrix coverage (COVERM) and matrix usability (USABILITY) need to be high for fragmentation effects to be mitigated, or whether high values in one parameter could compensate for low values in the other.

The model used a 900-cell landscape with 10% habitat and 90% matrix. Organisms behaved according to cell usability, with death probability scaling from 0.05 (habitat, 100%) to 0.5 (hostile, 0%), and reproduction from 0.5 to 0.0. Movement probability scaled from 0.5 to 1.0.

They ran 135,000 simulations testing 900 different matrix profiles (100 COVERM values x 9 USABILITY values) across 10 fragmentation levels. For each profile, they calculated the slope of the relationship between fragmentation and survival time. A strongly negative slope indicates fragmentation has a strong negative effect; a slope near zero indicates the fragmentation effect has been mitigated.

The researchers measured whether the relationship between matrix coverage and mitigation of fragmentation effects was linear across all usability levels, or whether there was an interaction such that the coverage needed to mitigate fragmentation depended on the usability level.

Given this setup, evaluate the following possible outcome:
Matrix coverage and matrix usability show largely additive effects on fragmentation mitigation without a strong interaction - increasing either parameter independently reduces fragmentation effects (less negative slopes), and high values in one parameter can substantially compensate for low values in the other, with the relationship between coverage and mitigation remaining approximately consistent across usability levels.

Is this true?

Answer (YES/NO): NO